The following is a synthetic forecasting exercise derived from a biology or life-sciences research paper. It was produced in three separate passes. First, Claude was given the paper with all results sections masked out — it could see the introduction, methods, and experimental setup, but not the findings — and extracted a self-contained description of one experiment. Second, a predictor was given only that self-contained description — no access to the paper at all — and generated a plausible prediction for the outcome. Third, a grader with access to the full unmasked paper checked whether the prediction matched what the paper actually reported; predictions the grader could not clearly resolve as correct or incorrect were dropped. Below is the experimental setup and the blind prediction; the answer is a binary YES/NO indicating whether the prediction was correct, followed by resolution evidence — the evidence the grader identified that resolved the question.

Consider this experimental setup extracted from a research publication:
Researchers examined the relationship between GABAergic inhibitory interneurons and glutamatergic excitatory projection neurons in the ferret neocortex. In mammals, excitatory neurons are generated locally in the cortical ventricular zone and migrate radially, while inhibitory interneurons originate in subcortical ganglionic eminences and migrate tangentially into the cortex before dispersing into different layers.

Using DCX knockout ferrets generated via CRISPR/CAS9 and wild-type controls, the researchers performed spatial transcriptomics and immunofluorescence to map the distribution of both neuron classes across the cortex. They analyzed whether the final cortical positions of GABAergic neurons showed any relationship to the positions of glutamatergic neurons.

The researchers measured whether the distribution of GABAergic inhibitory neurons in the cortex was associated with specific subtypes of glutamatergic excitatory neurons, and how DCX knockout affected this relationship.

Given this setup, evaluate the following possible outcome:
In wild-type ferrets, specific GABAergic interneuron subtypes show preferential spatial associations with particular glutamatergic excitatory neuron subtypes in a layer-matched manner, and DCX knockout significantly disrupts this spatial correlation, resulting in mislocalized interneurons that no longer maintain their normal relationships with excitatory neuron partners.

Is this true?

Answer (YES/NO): NO